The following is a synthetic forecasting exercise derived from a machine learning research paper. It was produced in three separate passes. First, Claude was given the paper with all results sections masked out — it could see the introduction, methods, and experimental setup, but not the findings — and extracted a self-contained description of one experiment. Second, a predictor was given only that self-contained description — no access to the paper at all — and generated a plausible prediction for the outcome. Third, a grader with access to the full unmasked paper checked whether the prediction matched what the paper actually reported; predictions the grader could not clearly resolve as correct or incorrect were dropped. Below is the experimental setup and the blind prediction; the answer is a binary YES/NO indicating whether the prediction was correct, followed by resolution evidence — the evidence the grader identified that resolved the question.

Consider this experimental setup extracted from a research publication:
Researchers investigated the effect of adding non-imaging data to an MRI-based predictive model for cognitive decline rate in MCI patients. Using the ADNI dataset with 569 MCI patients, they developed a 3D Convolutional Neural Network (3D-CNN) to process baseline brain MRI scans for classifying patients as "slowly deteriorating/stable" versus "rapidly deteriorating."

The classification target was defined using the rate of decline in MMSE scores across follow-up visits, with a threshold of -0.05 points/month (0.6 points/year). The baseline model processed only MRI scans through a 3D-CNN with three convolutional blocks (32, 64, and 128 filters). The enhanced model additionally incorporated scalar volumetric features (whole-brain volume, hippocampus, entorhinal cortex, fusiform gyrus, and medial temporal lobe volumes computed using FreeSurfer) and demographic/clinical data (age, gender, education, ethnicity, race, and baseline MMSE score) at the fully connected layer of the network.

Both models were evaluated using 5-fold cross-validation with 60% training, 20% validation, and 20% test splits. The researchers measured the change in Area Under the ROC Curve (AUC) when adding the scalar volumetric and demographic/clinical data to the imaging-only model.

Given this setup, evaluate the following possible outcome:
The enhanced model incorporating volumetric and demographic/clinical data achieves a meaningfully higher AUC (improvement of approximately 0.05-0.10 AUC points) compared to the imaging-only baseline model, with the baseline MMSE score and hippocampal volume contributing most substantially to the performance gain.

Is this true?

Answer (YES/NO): NO